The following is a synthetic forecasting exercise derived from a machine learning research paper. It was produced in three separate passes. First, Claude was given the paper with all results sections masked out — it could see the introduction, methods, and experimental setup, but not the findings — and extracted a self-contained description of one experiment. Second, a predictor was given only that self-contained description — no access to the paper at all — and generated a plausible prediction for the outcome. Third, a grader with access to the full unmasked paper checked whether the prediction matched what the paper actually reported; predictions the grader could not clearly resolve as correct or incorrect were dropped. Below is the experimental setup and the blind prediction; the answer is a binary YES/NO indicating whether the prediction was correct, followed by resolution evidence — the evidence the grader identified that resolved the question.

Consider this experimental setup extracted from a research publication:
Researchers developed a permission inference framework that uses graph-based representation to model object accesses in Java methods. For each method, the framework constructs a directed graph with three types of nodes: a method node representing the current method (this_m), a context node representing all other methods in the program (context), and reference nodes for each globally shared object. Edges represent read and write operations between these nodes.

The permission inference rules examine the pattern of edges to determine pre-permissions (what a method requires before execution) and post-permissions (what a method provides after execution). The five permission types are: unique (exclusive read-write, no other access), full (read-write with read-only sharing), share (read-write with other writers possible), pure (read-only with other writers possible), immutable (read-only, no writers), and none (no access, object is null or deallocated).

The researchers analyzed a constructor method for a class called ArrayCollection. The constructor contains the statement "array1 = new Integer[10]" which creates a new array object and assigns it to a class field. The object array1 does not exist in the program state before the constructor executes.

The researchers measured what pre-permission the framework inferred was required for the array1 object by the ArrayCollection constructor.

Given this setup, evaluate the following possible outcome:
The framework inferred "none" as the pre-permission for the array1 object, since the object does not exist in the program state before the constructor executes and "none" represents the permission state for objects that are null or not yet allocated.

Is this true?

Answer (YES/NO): YES